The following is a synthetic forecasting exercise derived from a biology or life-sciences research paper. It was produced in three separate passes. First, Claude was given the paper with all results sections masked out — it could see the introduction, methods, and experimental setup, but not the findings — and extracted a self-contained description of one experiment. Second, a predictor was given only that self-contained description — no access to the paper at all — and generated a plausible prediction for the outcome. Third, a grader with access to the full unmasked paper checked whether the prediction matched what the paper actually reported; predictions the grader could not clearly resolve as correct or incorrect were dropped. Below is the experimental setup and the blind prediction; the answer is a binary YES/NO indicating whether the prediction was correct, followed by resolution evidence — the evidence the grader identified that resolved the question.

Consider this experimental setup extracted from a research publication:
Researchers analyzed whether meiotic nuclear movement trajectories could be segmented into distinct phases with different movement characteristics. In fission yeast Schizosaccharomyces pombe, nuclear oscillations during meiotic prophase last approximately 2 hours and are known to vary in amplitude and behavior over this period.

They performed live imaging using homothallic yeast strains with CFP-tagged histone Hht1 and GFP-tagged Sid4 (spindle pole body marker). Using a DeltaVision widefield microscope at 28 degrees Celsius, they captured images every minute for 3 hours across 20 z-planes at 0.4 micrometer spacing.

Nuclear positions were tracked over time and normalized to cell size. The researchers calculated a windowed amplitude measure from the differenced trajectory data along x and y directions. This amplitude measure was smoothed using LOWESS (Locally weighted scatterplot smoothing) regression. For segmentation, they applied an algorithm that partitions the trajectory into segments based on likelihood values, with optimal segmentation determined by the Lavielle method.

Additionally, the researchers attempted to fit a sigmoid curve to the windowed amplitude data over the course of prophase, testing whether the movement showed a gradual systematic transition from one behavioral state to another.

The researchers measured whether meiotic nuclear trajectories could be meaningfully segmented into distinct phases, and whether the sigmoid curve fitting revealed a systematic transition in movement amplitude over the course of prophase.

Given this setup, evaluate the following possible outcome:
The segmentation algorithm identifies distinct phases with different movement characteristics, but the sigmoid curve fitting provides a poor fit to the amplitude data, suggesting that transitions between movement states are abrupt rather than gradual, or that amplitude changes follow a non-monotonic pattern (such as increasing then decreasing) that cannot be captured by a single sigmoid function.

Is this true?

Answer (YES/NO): NO